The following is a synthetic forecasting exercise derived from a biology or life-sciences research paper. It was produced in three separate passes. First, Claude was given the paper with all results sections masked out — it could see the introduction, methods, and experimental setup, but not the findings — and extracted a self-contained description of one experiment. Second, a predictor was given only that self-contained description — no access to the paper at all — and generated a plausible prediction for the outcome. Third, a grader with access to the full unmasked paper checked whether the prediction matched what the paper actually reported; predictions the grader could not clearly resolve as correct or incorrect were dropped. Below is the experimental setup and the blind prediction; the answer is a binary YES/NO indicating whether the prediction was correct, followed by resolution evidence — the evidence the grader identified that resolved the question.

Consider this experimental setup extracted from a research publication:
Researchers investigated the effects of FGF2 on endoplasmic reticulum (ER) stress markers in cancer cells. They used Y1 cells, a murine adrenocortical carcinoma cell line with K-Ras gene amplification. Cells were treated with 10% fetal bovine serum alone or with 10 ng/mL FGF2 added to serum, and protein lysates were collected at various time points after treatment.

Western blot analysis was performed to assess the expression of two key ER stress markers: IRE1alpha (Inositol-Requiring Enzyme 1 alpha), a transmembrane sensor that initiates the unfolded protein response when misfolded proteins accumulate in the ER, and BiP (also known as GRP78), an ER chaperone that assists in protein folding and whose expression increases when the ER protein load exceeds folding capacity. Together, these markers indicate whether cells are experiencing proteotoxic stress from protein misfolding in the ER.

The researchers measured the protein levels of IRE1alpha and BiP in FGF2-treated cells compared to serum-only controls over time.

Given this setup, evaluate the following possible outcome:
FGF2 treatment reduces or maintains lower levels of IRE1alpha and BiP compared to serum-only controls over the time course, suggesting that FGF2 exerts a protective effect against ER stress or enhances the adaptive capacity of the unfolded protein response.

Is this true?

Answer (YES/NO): NO